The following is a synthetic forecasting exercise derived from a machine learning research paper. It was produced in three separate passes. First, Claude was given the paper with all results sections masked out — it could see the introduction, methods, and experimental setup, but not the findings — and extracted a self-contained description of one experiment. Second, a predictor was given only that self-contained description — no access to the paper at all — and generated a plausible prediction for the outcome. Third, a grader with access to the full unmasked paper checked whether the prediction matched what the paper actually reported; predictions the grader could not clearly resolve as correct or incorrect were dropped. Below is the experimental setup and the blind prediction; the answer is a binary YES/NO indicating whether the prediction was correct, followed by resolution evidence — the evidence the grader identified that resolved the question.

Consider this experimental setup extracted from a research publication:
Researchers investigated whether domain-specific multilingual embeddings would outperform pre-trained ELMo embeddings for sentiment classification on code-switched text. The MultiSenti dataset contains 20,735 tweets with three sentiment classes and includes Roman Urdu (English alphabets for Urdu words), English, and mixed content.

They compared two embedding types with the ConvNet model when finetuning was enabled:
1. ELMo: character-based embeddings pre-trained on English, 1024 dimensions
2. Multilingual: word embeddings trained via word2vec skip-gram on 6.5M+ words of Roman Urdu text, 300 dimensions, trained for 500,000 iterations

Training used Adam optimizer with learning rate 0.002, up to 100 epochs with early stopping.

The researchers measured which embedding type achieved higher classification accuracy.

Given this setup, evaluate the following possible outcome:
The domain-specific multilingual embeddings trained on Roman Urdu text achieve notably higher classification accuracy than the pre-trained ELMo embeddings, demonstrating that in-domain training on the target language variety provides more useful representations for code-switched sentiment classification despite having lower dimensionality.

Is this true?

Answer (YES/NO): NO